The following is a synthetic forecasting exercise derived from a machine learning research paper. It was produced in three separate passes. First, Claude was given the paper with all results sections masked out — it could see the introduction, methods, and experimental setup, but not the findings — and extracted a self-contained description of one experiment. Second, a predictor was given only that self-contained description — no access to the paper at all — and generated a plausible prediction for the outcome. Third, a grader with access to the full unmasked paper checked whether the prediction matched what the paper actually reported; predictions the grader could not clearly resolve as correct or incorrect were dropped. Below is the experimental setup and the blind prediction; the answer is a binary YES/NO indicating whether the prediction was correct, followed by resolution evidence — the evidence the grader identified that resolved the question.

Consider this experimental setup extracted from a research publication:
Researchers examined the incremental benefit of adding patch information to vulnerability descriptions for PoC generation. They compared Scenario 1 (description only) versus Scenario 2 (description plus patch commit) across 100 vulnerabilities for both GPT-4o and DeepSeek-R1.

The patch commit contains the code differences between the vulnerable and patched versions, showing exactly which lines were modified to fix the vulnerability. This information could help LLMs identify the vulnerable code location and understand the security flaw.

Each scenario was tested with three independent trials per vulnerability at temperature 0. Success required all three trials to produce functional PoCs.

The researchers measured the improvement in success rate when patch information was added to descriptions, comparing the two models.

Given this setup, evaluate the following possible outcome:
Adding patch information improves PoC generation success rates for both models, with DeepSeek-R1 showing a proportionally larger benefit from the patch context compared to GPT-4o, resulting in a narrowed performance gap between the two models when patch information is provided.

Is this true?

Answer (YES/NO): NO